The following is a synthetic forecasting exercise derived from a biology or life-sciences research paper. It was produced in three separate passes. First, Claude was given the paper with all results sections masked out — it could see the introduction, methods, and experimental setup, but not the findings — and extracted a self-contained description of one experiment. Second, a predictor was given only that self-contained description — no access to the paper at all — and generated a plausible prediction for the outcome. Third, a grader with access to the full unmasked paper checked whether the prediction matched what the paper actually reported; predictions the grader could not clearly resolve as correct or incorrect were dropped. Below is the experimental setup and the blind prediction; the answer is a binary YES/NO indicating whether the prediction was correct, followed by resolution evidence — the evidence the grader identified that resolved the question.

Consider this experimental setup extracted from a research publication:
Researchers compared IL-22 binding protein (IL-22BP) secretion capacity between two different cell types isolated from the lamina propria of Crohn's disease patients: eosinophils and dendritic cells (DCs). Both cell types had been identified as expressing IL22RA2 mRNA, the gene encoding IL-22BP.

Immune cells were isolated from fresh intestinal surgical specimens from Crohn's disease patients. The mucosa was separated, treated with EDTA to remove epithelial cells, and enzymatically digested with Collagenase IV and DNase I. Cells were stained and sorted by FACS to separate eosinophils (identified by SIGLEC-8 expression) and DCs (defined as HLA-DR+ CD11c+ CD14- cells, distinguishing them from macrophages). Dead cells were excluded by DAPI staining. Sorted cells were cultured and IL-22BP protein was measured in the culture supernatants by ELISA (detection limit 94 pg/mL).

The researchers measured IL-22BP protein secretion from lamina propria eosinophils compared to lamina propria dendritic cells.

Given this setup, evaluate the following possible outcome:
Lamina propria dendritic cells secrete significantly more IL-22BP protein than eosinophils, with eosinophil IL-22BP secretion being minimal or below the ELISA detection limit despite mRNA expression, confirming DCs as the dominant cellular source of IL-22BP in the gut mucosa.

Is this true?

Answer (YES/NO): NO